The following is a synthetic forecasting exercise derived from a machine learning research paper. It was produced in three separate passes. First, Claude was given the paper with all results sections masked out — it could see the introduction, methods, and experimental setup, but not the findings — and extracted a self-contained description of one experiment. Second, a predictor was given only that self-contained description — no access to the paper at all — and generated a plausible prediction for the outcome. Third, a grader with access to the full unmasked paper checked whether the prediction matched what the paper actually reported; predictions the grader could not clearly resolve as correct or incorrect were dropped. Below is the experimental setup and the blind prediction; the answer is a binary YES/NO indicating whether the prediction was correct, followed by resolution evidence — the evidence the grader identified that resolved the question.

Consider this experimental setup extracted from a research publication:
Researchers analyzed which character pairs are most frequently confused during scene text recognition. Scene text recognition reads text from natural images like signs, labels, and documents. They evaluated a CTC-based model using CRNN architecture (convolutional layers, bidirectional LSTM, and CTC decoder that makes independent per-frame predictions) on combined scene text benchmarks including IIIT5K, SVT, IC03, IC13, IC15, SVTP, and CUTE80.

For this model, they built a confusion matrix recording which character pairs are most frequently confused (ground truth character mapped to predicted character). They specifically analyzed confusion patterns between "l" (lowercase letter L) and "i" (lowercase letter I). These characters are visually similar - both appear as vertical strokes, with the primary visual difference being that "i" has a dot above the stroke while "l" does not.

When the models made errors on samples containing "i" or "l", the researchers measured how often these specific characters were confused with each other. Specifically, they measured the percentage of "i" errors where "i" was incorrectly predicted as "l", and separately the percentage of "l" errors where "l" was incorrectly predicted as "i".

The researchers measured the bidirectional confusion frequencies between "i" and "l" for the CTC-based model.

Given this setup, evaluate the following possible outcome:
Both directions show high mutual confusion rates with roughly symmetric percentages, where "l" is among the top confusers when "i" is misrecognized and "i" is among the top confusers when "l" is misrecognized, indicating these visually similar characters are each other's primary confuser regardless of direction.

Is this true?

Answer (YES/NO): NO